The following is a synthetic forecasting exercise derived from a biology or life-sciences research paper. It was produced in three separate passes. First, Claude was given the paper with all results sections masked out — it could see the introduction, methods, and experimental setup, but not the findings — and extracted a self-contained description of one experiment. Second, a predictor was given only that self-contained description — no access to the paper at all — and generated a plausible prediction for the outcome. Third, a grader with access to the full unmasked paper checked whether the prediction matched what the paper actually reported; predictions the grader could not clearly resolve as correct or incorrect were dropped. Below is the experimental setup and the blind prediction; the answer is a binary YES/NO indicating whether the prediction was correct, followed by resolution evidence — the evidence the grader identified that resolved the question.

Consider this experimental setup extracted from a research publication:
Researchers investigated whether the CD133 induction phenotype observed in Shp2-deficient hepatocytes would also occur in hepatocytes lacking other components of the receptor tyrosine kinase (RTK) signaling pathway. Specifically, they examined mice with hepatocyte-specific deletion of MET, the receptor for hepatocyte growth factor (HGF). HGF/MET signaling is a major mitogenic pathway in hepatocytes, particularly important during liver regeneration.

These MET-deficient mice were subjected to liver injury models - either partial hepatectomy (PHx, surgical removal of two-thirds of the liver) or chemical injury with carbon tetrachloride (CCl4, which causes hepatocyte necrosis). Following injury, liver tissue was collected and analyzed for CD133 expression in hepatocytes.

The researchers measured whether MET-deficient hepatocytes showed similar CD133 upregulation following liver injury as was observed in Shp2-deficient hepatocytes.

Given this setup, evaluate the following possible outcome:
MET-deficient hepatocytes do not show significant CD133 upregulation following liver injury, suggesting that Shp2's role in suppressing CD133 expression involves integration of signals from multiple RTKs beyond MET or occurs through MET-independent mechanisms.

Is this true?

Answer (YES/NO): NO